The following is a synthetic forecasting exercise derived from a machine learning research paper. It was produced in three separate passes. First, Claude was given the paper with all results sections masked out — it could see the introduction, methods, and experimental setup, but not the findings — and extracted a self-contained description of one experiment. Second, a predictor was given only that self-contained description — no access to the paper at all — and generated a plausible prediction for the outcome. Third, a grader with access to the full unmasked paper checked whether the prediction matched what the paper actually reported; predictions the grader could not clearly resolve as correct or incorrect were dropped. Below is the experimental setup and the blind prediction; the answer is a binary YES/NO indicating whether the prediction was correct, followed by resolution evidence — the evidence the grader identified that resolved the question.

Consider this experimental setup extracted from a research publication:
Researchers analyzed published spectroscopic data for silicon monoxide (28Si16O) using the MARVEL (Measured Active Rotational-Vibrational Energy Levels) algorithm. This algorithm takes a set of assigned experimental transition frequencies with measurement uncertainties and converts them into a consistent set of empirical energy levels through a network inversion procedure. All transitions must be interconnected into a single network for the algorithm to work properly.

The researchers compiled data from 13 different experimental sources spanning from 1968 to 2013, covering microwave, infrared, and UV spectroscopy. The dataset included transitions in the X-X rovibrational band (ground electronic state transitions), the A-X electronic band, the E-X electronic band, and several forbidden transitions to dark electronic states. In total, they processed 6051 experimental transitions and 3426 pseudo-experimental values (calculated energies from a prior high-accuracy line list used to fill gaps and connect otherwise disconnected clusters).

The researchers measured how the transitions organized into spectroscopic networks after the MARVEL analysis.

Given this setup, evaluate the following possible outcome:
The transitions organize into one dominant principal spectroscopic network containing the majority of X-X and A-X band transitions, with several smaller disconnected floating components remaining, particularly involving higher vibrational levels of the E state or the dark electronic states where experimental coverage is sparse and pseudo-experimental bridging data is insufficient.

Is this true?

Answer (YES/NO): NO